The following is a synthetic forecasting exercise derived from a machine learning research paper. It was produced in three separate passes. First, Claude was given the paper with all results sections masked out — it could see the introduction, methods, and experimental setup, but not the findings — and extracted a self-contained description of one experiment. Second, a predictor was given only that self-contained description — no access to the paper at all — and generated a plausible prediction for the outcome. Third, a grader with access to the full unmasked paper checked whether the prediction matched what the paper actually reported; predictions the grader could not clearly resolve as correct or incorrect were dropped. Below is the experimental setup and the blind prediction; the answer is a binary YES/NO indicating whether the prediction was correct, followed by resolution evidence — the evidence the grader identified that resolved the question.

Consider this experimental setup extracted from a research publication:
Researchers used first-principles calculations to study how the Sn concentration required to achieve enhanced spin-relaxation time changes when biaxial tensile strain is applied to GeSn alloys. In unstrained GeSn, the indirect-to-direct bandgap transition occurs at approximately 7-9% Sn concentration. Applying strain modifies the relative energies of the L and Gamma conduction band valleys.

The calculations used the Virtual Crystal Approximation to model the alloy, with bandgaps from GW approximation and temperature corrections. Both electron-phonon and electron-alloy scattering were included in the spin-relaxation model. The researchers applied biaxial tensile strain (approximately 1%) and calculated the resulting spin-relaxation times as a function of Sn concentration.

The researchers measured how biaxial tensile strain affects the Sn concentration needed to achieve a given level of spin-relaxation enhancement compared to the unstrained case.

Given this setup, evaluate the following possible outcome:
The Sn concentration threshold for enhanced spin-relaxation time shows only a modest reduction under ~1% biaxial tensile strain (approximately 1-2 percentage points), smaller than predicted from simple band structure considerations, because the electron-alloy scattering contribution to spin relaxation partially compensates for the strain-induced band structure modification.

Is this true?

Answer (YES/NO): NO